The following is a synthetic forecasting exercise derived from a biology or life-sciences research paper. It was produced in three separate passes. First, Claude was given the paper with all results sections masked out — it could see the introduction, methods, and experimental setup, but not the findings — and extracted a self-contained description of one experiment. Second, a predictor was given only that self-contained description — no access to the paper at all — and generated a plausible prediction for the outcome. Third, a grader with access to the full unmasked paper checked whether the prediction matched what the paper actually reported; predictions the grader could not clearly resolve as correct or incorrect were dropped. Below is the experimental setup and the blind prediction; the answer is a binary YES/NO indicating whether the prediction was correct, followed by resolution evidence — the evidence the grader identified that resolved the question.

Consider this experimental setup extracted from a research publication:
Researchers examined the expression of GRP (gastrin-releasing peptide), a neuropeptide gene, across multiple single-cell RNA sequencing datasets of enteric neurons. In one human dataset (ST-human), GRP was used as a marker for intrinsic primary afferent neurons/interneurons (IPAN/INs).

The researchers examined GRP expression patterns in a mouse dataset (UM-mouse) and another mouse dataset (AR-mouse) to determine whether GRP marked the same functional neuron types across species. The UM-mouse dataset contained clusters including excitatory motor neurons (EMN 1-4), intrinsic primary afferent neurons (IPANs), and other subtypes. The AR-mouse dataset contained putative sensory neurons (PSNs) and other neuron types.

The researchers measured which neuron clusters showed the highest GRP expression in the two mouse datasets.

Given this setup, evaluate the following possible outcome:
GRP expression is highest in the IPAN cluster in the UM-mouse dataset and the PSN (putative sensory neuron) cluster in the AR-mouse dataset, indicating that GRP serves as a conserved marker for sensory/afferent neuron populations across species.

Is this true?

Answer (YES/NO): NO